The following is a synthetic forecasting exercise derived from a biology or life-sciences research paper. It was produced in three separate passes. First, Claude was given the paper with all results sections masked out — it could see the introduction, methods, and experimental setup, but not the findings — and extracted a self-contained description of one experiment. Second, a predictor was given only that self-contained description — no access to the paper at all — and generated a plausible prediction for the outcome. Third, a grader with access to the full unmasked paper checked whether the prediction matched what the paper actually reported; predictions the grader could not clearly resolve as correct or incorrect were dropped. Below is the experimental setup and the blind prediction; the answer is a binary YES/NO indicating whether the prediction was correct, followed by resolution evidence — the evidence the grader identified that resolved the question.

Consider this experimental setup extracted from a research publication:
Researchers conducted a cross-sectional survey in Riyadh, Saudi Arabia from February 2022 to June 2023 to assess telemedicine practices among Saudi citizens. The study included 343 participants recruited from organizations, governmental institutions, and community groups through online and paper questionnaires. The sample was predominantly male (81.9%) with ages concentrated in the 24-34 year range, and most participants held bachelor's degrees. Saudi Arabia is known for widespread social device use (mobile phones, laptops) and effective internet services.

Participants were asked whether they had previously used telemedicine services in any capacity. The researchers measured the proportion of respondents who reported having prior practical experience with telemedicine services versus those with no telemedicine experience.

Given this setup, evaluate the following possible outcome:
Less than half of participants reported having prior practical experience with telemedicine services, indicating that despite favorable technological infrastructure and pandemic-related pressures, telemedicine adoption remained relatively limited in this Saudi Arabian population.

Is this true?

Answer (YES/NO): YES